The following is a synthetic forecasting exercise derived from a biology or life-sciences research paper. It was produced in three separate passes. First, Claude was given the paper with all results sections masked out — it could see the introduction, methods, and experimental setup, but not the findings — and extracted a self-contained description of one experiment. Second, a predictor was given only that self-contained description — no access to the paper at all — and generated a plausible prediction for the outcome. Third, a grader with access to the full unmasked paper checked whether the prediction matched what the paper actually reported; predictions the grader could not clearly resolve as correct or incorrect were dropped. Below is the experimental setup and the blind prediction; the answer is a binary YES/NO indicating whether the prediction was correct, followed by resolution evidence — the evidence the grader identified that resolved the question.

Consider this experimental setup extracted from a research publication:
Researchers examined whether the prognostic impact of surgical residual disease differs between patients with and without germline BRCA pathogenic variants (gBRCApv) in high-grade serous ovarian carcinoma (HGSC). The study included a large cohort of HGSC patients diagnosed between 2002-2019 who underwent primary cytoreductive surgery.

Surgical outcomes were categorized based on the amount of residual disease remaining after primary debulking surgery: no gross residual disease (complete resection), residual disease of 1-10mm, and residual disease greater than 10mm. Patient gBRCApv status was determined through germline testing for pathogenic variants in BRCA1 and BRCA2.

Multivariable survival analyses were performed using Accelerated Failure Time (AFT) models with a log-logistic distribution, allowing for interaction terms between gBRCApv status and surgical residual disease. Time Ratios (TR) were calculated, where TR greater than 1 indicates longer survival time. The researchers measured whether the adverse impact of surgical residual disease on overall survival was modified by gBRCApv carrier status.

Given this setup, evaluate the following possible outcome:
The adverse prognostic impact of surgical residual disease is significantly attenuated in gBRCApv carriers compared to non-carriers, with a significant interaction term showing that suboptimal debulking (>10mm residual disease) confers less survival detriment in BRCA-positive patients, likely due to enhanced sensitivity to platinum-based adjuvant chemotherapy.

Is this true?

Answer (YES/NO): YES